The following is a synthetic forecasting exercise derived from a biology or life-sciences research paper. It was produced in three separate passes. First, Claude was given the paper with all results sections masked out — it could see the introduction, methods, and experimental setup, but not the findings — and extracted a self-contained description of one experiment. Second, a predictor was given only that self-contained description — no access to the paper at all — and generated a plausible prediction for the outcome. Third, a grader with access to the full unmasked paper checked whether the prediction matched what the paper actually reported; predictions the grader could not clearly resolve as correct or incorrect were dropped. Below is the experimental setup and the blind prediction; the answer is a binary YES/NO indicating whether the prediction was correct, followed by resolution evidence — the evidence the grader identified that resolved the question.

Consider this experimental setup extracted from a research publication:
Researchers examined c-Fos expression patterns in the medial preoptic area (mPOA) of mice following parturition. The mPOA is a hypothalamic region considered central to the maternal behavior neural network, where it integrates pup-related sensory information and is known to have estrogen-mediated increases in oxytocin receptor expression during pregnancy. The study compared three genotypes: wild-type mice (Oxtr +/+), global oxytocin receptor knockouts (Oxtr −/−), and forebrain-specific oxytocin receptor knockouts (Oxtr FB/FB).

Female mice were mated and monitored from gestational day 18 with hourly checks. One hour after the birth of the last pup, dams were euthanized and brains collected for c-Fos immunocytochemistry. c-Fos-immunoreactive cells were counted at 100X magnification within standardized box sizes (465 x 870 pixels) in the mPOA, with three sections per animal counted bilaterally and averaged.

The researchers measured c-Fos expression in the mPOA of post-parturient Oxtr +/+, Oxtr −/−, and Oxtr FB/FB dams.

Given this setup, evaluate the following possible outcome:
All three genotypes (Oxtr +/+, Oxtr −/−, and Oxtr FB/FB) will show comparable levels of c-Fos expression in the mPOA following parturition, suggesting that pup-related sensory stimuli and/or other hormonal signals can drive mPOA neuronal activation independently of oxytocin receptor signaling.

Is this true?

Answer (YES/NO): YES